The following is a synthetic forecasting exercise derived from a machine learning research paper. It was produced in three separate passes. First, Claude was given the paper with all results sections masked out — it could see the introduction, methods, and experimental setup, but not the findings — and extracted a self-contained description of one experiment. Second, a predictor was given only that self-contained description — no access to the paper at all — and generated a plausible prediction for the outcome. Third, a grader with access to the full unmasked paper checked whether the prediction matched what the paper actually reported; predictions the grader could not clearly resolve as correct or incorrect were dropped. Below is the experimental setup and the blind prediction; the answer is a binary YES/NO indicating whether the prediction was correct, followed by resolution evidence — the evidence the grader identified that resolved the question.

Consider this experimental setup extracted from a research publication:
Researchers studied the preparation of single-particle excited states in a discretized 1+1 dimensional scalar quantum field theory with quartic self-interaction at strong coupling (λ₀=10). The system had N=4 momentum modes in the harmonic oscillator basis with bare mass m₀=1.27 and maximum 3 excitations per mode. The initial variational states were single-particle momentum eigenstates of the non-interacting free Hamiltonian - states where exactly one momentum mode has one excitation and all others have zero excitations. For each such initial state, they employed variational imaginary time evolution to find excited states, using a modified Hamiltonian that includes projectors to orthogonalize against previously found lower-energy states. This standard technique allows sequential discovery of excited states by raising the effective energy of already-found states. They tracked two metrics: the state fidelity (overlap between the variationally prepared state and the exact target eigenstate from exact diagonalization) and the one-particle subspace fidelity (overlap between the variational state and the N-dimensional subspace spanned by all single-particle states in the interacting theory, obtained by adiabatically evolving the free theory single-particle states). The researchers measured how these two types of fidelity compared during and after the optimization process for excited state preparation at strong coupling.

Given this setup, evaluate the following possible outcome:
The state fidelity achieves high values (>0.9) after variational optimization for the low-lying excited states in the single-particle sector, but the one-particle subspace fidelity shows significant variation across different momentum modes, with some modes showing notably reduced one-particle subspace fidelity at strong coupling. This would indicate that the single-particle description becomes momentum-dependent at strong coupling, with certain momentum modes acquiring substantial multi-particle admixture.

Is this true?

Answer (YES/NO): NO